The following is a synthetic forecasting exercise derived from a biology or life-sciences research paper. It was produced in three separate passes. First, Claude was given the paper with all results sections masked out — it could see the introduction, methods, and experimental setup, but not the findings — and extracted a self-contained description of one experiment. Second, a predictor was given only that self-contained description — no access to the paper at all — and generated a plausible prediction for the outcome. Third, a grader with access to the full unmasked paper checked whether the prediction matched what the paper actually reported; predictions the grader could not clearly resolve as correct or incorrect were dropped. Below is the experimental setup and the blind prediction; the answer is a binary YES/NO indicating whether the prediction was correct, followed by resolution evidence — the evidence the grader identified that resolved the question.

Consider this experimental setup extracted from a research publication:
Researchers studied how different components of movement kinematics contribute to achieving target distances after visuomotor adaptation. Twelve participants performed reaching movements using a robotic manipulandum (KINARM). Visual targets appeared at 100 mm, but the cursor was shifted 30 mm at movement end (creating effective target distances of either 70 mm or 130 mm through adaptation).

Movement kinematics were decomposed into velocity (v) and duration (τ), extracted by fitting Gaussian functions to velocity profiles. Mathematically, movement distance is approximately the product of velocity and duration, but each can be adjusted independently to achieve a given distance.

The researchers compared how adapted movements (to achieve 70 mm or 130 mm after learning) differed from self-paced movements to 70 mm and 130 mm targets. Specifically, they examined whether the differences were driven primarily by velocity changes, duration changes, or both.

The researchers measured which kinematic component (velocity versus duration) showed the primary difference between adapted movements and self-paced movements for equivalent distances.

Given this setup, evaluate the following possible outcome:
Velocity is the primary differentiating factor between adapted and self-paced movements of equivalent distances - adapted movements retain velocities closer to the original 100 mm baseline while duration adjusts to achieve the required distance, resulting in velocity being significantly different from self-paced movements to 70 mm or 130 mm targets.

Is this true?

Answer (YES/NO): NO